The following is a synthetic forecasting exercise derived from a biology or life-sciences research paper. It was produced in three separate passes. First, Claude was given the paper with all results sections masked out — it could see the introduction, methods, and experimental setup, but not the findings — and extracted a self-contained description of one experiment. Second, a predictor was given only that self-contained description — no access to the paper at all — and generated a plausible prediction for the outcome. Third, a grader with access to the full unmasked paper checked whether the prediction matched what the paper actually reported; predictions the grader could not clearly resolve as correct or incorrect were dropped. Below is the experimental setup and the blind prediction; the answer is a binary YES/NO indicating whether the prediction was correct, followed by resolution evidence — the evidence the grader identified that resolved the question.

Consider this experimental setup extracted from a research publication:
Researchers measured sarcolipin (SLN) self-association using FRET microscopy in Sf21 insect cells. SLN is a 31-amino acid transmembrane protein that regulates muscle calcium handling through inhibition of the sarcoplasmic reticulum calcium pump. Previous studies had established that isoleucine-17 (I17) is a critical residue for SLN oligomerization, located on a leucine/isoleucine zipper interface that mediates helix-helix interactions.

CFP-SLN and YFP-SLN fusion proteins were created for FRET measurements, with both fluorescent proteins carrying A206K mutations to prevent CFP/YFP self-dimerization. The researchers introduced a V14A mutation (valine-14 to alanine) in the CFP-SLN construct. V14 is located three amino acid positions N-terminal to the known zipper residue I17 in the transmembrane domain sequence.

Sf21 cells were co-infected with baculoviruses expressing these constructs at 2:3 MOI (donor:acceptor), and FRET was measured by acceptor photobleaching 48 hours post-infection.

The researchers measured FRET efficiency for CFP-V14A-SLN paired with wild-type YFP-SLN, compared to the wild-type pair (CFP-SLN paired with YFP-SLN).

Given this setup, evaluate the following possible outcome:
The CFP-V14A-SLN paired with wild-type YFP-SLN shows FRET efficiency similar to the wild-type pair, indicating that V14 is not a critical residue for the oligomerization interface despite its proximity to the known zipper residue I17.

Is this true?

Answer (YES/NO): NO